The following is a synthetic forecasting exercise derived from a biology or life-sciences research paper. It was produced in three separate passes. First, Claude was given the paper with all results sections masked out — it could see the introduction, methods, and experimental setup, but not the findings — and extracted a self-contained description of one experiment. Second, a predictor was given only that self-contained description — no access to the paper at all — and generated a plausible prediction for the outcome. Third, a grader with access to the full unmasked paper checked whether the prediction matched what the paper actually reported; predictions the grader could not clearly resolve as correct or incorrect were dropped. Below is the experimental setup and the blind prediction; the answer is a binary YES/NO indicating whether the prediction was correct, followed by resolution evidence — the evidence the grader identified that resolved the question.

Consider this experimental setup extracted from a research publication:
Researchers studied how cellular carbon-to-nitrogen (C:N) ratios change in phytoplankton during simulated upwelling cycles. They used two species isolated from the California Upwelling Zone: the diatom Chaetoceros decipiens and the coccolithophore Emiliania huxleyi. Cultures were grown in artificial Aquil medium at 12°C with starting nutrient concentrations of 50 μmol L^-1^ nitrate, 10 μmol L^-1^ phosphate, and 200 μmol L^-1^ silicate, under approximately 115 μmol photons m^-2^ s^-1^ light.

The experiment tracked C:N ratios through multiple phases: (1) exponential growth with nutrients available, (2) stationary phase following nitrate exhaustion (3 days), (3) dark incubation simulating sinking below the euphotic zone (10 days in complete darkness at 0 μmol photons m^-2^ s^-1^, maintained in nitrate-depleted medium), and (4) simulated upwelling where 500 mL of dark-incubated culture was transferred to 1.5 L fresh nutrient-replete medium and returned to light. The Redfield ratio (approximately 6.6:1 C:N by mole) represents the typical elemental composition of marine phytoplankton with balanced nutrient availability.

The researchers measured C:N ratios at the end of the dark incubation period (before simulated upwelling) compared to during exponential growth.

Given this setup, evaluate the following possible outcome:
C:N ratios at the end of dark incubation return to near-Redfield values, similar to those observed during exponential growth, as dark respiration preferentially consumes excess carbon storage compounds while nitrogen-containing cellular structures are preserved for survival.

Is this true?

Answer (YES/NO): NO